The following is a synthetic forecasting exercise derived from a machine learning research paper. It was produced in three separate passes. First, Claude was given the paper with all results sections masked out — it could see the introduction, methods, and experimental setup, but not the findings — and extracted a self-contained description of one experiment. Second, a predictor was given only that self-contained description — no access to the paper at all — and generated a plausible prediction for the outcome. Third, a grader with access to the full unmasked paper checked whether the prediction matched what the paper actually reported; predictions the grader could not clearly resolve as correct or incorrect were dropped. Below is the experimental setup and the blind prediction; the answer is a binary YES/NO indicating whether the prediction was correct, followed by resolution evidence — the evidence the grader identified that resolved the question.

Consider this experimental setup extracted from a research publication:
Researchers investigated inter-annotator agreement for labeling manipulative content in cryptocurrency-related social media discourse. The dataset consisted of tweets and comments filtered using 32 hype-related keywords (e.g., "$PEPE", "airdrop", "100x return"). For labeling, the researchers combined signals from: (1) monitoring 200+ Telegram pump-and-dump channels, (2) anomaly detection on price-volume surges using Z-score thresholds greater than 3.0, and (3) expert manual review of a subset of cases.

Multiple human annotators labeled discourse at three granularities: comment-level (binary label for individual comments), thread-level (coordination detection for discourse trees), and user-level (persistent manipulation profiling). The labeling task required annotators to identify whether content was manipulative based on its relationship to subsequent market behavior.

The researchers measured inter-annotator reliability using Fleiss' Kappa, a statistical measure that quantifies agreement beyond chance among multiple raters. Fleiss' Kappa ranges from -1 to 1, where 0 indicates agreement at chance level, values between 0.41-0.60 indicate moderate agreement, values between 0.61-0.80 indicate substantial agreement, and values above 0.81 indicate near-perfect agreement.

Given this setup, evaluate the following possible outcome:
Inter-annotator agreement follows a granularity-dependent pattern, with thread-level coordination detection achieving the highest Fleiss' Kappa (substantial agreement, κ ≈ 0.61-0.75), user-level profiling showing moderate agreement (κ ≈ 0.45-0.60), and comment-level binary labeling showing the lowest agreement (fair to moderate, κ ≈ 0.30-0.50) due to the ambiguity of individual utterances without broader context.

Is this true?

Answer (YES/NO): NO